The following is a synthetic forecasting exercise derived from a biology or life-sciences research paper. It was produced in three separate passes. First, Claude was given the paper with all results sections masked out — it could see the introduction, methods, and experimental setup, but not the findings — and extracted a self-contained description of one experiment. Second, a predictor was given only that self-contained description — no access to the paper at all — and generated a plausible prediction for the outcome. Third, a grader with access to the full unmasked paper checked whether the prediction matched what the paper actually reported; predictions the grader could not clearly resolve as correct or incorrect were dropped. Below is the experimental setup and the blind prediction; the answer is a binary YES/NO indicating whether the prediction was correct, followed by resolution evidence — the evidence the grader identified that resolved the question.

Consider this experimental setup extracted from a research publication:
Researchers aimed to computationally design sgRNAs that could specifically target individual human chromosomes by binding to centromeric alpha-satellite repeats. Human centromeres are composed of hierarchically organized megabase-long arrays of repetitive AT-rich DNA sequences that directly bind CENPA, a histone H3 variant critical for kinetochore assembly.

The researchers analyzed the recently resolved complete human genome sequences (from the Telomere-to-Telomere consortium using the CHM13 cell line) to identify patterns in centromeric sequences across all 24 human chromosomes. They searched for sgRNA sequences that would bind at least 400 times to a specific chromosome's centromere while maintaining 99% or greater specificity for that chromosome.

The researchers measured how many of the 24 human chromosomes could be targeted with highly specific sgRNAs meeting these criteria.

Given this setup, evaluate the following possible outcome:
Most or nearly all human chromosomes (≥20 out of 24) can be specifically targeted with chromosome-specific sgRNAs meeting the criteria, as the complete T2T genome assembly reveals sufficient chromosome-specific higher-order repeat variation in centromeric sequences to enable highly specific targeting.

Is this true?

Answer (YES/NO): NO